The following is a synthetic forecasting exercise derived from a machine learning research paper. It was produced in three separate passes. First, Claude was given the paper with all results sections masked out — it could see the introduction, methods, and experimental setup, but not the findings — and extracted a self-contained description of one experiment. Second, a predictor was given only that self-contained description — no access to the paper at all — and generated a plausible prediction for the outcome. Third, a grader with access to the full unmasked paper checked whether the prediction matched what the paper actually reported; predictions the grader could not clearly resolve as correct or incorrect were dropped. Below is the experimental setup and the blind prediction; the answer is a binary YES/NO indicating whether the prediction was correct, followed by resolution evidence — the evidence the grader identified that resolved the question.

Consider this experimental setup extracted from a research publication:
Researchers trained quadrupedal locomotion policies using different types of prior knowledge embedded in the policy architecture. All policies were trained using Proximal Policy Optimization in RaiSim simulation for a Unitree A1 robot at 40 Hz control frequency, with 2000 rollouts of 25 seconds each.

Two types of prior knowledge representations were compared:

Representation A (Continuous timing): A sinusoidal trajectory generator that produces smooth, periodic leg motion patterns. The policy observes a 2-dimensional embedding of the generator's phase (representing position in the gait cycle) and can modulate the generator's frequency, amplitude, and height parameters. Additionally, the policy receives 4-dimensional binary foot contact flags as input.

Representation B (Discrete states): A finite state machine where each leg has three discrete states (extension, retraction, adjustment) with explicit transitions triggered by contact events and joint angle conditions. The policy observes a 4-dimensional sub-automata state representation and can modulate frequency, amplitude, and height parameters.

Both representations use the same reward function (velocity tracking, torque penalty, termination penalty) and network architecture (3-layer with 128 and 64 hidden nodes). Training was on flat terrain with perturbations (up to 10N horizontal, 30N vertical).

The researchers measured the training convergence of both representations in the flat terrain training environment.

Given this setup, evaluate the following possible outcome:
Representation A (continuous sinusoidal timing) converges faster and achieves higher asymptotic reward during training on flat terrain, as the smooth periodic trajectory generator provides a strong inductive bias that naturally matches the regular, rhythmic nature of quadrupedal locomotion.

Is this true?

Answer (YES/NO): NO